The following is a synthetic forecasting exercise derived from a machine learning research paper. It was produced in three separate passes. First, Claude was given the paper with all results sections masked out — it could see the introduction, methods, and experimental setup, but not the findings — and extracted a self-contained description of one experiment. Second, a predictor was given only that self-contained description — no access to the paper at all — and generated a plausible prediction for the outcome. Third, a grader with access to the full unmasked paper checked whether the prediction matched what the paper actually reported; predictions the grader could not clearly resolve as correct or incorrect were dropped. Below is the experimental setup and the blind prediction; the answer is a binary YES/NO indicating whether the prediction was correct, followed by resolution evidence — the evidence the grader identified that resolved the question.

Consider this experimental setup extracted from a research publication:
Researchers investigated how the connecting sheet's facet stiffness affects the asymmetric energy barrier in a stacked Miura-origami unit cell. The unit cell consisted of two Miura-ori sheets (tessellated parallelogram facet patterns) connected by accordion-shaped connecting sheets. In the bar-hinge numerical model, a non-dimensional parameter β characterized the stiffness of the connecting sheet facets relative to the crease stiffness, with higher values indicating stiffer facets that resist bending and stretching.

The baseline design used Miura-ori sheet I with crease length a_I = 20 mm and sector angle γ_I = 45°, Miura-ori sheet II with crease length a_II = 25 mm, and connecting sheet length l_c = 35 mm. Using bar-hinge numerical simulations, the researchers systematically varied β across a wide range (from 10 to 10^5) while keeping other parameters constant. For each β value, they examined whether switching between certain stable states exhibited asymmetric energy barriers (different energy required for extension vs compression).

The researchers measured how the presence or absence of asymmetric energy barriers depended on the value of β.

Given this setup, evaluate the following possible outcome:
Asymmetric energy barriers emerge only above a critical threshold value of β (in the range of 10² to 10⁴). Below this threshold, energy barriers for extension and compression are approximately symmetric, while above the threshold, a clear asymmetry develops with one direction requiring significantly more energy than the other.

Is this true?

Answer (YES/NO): YES